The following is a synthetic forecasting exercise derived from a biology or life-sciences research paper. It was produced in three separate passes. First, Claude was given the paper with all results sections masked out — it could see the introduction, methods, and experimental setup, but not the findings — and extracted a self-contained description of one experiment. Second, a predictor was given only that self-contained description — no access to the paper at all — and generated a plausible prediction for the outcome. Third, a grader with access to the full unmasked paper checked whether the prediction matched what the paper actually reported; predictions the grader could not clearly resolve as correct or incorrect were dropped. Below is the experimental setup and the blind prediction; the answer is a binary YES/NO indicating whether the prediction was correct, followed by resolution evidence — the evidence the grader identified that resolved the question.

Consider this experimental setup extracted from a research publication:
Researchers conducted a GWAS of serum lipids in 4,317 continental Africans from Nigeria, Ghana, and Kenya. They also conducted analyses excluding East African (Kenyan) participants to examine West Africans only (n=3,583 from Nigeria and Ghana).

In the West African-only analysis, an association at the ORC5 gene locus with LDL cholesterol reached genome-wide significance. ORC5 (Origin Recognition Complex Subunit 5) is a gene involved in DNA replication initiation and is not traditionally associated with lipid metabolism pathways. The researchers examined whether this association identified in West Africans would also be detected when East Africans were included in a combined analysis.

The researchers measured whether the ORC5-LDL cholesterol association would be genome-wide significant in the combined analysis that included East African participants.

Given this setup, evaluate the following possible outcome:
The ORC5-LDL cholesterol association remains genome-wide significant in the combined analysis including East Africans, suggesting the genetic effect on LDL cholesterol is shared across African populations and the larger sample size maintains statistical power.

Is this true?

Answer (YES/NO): NO